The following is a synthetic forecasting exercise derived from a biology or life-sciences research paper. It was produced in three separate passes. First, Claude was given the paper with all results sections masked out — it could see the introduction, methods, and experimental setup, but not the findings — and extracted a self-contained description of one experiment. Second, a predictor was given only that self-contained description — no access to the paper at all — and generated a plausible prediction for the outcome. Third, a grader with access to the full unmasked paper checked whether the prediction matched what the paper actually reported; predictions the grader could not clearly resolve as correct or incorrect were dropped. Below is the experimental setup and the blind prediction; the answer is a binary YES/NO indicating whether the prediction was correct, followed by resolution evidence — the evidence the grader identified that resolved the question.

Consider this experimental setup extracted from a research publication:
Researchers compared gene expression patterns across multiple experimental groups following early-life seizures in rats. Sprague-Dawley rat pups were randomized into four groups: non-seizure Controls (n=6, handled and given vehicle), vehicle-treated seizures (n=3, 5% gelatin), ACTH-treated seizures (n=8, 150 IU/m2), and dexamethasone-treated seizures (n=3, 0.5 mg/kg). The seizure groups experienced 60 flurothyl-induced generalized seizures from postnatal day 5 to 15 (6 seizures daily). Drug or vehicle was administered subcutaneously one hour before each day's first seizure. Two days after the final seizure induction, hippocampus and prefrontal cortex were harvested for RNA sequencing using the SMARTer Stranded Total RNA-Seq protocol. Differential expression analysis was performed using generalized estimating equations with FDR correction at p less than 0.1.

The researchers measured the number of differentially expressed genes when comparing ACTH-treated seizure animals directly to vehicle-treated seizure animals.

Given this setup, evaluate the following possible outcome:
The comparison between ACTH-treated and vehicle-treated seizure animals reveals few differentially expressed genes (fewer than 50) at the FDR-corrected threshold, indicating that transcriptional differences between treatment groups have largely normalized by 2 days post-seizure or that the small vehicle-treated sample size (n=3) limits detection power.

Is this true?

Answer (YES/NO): NO